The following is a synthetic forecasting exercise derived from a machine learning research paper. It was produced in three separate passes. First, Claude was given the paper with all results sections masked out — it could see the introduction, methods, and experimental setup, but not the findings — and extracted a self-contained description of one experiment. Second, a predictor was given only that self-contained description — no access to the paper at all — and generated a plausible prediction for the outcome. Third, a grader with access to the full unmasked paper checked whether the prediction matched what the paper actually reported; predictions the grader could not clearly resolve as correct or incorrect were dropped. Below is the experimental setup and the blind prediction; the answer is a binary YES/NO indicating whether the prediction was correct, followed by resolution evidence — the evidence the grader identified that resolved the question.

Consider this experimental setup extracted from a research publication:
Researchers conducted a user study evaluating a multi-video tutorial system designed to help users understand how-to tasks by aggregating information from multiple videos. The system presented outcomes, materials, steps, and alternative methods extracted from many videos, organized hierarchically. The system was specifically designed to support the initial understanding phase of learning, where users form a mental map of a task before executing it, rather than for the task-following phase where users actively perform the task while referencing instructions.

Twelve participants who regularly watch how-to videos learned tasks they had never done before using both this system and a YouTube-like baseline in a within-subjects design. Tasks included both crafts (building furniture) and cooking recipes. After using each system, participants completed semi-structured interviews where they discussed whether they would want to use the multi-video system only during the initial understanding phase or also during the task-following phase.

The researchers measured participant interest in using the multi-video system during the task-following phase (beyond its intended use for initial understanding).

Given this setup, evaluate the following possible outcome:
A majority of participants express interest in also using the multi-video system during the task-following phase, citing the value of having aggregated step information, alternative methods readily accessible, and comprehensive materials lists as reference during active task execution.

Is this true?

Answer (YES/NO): NO